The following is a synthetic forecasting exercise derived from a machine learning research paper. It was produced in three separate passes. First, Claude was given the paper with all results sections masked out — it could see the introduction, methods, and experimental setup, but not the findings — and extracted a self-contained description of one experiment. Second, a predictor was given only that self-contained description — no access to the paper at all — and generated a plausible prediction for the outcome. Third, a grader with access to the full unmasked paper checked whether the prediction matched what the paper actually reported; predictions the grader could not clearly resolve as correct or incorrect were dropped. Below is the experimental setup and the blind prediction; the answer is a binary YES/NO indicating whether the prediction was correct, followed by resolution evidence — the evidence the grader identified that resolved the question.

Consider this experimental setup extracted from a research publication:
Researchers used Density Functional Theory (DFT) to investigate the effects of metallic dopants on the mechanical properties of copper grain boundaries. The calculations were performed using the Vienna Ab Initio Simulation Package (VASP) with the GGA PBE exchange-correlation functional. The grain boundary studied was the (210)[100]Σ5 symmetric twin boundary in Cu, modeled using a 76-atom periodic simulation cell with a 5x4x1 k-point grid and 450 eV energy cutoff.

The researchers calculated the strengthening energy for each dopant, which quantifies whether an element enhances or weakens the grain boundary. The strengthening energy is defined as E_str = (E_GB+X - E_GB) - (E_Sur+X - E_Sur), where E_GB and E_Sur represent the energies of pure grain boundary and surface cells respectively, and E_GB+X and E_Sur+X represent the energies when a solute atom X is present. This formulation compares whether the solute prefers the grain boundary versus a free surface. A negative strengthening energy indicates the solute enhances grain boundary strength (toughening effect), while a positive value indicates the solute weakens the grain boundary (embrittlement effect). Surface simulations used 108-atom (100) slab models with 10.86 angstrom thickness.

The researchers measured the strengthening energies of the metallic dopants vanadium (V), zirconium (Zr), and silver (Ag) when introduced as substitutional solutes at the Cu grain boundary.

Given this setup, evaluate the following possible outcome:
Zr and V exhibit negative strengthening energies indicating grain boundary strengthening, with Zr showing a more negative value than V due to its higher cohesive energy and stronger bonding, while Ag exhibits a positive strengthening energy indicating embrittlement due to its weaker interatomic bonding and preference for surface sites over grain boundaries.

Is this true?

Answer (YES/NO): NO